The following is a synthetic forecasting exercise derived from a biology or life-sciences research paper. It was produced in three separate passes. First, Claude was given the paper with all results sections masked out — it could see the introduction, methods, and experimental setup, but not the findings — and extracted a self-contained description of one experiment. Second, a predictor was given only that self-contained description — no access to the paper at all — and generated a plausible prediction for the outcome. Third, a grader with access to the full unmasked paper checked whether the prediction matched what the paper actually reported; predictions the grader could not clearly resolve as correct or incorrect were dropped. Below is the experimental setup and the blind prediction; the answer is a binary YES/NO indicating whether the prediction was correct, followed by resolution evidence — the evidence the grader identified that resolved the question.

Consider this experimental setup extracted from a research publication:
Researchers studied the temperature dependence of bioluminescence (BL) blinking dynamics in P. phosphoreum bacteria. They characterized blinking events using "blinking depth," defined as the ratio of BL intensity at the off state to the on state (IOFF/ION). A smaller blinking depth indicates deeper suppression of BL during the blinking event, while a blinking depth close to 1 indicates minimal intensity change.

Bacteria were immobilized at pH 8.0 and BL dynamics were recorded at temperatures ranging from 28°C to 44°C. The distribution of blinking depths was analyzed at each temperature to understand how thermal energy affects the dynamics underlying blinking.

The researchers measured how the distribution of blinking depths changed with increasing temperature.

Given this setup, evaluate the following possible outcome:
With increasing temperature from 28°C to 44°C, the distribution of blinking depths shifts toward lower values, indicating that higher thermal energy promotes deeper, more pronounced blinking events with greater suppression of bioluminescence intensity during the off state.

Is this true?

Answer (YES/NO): YES